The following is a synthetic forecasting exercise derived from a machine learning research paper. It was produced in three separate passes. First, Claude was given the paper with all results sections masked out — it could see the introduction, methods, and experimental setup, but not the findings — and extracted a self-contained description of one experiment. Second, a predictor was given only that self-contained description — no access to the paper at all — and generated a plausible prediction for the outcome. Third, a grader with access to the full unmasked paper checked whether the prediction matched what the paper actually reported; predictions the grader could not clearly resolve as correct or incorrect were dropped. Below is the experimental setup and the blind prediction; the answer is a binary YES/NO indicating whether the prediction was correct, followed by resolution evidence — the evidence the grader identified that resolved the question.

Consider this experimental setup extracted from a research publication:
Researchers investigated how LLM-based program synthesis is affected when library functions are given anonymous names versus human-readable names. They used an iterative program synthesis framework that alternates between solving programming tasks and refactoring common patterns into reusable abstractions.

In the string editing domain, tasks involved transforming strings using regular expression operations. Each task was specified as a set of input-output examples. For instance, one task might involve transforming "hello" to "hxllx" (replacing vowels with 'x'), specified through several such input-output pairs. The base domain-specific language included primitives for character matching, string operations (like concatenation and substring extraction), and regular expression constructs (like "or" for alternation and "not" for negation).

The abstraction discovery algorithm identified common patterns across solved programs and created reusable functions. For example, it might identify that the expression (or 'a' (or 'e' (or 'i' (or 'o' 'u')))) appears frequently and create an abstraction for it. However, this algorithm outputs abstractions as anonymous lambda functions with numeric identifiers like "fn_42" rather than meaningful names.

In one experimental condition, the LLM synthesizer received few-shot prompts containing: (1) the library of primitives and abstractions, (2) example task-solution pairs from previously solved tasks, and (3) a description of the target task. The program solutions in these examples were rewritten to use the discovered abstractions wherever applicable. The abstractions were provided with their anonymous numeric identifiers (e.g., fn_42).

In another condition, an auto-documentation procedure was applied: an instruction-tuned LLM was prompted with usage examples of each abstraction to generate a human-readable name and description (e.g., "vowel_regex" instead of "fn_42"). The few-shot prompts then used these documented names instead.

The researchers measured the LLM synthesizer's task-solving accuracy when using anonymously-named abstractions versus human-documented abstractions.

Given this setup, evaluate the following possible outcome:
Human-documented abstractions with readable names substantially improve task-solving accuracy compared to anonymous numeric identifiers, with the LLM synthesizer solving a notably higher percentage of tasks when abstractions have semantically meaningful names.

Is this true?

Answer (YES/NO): YES